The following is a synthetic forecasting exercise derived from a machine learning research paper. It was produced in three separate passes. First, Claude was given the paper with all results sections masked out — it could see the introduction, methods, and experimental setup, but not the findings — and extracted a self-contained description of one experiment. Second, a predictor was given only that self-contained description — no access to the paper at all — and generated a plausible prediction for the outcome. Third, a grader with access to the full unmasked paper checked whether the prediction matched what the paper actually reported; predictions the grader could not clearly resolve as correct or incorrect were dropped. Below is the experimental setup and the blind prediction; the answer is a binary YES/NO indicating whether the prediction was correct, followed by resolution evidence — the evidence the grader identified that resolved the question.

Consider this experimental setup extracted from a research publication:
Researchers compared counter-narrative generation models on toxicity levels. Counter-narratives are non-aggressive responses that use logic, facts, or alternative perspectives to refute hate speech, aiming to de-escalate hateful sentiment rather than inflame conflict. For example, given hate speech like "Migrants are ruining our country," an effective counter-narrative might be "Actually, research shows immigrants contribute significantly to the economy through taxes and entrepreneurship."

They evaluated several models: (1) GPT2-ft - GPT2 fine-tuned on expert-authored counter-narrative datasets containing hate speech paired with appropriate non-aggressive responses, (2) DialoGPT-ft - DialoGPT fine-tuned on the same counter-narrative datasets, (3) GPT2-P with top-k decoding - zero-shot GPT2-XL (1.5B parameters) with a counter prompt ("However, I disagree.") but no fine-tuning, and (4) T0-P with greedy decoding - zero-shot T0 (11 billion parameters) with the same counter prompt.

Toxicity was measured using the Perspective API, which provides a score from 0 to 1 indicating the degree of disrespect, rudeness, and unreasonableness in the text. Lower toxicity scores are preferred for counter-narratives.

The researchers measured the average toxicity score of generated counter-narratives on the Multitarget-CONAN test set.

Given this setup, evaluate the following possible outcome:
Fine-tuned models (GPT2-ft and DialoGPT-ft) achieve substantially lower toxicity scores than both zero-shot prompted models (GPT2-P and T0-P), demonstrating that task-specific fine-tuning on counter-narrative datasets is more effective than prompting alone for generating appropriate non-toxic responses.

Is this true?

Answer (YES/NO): NO